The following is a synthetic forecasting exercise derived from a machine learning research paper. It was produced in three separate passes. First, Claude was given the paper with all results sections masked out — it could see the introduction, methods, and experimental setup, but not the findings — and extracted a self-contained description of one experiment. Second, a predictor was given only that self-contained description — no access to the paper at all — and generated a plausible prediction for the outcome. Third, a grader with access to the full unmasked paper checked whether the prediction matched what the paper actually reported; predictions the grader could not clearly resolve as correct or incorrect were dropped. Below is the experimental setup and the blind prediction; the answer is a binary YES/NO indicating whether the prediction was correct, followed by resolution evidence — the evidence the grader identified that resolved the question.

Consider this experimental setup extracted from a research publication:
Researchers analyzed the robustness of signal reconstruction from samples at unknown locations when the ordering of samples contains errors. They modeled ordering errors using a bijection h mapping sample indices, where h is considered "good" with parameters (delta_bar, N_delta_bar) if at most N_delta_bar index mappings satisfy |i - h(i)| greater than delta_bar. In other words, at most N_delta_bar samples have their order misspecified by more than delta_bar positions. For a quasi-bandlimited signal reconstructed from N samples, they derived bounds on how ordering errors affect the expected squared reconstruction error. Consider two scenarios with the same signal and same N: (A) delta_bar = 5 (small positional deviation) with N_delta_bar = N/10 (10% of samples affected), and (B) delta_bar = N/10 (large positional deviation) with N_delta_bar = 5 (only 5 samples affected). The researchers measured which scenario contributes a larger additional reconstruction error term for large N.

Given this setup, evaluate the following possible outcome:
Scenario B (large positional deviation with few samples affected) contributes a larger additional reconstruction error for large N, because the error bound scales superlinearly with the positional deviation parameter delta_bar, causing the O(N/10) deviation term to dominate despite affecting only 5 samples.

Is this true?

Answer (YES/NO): YES